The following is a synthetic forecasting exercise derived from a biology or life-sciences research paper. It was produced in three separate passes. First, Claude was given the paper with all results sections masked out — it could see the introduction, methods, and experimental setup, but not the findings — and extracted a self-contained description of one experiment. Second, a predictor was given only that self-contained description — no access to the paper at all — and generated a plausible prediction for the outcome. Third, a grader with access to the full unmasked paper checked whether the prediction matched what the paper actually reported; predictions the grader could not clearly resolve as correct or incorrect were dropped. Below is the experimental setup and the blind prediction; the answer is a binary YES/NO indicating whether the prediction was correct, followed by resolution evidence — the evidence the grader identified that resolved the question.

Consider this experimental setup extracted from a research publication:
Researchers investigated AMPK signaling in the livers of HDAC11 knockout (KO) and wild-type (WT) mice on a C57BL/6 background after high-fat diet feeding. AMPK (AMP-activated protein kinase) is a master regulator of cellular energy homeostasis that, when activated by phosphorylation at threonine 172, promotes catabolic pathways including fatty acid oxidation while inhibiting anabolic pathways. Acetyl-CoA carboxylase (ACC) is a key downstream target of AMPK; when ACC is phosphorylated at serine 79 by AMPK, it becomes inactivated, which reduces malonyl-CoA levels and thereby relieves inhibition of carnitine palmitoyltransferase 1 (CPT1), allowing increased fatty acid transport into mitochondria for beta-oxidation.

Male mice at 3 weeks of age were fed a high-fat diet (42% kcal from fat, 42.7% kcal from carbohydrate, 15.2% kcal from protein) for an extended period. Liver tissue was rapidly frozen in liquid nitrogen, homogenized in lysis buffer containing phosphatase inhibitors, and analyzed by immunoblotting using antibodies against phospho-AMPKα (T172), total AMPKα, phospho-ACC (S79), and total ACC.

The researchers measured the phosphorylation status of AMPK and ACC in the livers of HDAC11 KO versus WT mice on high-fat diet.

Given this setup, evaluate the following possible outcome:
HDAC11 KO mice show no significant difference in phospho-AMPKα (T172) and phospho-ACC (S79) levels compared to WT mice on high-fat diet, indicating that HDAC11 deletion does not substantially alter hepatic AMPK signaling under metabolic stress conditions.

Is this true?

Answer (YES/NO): NO